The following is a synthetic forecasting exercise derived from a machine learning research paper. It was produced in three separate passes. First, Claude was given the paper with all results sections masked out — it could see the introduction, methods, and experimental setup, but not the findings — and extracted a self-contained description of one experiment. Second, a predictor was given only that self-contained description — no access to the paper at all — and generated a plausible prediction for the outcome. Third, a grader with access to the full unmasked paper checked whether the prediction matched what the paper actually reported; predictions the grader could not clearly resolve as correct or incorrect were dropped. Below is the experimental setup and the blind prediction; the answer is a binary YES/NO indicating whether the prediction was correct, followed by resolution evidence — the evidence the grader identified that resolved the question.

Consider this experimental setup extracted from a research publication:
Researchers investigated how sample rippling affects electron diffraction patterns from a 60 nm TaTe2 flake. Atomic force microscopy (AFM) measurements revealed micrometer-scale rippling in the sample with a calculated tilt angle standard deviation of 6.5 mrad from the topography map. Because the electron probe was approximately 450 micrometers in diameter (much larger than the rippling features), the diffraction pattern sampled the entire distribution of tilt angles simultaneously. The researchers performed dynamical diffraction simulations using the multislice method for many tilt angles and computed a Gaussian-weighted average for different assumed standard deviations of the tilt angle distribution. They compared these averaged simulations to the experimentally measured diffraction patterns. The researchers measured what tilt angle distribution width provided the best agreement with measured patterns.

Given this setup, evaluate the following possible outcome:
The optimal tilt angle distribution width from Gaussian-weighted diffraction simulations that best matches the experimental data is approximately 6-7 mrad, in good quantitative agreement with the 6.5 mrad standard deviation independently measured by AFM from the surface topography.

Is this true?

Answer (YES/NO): NO